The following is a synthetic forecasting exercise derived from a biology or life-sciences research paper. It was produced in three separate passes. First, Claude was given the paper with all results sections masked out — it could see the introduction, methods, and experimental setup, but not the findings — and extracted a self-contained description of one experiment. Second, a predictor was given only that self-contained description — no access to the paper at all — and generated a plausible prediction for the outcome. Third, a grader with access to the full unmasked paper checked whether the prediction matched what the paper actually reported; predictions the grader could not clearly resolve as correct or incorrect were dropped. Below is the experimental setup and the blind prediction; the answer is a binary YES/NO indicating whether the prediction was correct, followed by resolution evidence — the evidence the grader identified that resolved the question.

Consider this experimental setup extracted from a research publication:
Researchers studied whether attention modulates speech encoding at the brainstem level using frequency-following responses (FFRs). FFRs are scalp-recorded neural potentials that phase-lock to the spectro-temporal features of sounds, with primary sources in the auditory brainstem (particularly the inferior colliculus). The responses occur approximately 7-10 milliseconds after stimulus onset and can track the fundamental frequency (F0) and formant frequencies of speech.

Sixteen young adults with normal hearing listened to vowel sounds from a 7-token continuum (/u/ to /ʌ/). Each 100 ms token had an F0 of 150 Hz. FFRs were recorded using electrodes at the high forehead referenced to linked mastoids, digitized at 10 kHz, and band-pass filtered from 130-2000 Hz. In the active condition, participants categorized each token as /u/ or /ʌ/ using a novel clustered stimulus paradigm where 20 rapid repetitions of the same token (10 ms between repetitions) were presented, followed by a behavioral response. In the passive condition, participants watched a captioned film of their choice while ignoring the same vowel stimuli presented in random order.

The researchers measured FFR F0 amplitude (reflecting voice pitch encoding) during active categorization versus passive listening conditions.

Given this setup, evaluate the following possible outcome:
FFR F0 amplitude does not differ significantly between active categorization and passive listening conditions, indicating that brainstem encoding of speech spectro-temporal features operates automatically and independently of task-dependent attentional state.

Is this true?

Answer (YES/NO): NO